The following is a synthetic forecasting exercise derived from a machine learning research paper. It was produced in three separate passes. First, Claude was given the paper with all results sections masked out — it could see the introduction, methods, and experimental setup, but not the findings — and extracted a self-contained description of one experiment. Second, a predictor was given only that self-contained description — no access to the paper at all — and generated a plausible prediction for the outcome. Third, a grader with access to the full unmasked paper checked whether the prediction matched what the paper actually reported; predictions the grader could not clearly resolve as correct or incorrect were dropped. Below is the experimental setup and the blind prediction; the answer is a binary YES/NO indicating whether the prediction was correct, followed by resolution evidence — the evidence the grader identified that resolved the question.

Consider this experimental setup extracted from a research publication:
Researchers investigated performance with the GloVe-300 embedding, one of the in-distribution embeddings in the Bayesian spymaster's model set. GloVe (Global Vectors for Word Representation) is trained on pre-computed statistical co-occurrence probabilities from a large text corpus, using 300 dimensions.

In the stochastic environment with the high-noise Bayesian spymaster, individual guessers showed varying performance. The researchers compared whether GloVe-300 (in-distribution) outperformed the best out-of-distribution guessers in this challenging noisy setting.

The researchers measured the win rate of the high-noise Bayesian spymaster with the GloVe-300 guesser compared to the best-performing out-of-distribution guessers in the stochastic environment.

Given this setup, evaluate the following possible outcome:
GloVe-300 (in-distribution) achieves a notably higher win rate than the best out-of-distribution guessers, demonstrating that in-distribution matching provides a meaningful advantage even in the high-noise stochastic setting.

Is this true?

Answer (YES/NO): NO